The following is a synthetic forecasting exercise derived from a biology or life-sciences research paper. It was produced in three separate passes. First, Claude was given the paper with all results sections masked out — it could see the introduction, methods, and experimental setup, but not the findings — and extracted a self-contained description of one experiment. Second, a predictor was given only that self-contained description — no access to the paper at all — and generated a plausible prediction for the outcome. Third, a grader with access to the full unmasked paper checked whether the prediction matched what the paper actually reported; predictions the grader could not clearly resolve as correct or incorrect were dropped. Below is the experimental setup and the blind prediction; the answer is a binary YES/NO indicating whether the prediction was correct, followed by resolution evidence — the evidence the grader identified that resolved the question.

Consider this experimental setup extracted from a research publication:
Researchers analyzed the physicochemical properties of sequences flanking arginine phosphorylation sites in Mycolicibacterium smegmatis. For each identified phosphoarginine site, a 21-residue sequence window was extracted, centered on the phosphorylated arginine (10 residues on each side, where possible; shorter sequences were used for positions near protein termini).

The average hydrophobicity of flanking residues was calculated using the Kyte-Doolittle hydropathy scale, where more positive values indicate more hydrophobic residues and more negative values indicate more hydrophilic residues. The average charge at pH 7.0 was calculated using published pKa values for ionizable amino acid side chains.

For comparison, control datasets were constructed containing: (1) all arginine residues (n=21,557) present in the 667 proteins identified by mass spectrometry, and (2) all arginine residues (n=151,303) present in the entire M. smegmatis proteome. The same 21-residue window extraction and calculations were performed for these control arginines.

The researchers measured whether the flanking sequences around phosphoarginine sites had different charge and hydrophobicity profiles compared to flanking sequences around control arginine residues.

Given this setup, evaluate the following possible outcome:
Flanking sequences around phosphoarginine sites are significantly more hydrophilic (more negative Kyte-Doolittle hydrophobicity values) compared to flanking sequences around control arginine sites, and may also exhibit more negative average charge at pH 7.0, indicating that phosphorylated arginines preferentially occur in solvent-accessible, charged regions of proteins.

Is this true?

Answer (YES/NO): NO